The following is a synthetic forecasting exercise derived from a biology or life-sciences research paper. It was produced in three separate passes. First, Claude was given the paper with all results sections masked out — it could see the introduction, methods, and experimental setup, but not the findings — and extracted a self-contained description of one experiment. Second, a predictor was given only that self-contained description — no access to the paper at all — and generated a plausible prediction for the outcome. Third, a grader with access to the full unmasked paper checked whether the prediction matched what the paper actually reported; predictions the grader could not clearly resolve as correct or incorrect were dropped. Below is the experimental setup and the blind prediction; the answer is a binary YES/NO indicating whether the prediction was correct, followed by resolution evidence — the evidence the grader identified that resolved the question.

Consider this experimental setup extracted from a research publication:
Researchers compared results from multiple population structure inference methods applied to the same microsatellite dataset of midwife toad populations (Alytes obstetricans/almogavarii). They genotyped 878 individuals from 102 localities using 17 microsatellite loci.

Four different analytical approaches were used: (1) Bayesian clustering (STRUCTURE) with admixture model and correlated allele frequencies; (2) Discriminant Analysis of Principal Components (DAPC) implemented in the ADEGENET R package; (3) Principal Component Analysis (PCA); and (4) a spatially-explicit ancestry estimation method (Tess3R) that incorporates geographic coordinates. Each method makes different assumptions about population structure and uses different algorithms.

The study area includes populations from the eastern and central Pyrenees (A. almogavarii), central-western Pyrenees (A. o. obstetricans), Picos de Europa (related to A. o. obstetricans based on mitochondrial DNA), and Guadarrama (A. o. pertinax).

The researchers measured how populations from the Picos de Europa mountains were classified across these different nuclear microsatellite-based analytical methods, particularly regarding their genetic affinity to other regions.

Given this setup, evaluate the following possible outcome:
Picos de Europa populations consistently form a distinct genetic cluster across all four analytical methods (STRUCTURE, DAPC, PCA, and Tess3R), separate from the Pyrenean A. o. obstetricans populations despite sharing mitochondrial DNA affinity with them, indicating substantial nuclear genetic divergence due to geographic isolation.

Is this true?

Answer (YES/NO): NO